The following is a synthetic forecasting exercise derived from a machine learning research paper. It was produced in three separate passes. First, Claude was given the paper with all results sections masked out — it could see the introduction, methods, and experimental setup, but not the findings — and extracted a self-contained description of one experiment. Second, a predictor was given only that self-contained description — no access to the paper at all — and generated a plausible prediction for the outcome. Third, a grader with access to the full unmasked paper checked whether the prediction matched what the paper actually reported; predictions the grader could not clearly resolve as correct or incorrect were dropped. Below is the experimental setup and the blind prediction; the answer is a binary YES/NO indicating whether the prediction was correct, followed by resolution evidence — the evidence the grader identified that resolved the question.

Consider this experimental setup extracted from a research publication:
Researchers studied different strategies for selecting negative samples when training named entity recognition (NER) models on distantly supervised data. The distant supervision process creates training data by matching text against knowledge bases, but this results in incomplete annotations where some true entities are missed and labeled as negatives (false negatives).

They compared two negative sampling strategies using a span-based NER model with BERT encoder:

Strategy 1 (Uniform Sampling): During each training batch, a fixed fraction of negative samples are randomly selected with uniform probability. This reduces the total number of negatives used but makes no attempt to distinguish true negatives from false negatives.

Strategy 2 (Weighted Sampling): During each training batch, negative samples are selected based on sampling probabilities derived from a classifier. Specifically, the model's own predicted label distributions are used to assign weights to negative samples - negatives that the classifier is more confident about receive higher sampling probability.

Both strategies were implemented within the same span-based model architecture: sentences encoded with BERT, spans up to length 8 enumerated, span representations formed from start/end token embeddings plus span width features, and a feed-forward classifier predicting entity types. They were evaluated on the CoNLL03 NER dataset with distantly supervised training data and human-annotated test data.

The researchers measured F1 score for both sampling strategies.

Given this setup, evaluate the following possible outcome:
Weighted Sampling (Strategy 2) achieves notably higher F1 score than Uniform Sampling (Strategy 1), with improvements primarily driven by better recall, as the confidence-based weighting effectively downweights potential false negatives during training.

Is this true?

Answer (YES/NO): NO